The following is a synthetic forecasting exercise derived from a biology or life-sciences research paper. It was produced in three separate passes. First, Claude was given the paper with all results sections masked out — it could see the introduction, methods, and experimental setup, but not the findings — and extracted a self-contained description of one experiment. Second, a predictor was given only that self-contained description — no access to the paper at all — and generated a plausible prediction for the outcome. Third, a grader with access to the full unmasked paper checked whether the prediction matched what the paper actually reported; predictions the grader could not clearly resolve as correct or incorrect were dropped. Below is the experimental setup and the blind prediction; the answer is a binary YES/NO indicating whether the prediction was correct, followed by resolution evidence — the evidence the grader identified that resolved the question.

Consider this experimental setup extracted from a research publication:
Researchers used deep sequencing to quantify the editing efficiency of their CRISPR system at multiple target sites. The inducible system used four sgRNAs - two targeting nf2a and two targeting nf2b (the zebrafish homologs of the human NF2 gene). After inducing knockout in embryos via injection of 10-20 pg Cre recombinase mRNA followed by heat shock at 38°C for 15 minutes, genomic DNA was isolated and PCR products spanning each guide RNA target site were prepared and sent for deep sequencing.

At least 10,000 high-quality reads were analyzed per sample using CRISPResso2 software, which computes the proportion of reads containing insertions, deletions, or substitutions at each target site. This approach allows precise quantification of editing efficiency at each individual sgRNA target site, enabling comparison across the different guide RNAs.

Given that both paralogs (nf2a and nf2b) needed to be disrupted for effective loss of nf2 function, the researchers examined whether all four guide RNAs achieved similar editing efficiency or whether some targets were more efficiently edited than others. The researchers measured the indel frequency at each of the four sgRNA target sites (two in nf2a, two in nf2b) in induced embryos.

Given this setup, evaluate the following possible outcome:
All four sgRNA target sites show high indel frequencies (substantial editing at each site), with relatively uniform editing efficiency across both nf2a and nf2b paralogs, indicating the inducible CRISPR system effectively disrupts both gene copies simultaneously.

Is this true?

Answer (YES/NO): YES